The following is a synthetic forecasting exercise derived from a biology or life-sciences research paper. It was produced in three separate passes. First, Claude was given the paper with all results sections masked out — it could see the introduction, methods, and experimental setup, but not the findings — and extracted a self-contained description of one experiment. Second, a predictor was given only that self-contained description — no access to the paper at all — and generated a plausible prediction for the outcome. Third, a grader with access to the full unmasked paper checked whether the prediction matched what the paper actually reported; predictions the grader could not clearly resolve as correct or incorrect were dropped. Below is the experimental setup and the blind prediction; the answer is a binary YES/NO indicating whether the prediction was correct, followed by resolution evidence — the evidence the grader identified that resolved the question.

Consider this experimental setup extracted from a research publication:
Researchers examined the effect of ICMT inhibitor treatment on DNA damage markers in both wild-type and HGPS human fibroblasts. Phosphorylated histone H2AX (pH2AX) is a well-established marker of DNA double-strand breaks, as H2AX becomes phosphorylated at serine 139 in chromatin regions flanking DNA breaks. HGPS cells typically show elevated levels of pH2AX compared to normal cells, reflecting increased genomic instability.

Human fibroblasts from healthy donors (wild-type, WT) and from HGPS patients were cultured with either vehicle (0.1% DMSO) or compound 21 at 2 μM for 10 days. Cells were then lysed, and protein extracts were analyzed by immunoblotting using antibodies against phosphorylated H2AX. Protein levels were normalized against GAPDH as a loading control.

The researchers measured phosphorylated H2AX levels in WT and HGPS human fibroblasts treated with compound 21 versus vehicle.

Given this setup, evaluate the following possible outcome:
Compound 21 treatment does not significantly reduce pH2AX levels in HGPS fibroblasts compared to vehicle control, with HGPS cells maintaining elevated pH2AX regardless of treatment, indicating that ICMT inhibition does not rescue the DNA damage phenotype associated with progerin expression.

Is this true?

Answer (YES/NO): NO